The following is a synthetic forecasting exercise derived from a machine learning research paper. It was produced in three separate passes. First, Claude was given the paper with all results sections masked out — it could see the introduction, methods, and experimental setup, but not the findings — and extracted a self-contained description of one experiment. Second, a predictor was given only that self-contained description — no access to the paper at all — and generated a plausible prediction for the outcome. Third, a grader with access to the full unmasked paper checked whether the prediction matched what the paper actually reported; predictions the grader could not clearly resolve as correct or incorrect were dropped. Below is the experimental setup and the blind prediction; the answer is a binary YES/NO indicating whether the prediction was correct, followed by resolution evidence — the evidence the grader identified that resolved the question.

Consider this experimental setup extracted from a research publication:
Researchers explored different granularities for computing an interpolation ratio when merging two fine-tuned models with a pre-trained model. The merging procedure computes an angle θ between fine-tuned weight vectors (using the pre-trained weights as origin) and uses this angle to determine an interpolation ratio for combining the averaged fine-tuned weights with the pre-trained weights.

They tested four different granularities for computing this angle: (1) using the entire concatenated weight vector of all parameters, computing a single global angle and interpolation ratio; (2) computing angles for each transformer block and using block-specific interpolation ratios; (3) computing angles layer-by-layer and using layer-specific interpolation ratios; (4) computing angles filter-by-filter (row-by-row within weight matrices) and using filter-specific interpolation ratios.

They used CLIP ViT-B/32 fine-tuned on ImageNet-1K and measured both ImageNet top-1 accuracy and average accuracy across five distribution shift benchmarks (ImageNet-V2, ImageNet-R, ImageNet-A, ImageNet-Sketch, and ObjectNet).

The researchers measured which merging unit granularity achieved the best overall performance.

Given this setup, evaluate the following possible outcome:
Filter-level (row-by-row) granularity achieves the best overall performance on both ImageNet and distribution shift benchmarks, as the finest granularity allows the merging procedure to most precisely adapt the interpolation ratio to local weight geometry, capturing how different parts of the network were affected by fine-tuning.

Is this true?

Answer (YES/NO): NO